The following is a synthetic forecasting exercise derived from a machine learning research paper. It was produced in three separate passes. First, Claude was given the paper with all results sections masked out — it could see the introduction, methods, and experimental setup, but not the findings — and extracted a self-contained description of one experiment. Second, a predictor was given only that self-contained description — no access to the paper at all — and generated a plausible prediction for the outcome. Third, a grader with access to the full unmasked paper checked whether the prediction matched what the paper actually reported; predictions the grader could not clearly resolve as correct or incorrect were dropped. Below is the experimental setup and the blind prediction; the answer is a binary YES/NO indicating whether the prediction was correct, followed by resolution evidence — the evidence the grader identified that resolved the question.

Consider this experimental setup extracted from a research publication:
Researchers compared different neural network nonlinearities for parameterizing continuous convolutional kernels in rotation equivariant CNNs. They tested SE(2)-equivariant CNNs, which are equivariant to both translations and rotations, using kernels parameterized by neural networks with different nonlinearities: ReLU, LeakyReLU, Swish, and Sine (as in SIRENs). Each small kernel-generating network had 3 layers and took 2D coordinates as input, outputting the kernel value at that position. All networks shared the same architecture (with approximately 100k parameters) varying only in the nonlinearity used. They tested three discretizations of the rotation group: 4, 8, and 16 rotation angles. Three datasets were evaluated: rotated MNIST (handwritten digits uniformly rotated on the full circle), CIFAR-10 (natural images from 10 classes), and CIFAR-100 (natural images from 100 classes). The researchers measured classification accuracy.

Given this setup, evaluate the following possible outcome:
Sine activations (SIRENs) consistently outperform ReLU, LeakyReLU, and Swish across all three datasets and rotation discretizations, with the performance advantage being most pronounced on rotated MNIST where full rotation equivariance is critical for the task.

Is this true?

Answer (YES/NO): NO